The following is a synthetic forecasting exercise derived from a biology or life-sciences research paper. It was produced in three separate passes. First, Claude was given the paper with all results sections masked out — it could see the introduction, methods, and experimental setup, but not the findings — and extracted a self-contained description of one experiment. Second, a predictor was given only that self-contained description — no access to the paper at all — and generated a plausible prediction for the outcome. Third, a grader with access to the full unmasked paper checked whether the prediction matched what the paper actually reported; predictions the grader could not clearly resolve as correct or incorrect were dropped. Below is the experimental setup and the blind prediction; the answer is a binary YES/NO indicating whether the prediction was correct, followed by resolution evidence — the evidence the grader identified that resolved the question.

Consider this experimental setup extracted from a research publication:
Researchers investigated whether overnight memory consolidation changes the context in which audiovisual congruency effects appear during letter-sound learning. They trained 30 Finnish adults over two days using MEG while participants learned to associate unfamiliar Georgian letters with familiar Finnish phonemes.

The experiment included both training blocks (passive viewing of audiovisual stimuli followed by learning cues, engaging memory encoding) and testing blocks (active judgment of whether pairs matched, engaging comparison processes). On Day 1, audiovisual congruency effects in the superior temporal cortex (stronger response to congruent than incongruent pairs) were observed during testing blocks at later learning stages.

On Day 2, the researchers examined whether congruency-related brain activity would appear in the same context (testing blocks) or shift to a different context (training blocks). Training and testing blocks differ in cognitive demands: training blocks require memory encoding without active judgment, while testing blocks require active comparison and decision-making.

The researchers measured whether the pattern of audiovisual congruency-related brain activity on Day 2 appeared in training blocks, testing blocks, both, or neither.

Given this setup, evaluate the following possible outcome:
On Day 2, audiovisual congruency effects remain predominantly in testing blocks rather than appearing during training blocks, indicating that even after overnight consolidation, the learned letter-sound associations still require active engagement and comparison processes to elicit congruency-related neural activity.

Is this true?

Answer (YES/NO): NO